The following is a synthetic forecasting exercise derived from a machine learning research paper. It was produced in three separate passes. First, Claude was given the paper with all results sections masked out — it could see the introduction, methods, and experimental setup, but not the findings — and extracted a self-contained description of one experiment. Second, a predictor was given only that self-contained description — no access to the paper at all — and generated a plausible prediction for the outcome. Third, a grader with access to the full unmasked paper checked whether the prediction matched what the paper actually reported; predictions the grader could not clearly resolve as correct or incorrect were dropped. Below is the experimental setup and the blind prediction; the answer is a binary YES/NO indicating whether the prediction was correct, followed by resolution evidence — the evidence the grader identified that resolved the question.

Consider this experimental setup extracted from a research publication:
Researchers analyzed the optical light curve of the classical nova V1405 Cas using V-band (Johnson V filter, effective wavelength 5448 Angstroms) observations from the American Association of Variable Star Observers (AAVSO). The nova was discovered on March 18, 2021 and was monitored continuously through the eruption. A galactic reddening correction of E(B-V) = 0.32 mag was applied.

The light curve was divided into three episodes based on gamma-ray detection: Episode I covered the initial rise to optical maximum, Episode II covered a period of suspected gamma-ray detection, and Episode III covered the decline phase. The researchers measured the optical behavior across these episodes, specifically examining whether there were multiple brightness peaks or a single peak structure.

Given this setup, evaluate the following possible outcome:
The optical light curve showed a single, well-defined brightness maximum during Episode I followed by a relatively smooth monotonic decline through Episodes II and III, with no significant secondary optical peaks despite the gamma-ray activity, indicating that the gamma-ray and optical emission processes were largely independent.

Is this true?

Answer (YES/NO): NO